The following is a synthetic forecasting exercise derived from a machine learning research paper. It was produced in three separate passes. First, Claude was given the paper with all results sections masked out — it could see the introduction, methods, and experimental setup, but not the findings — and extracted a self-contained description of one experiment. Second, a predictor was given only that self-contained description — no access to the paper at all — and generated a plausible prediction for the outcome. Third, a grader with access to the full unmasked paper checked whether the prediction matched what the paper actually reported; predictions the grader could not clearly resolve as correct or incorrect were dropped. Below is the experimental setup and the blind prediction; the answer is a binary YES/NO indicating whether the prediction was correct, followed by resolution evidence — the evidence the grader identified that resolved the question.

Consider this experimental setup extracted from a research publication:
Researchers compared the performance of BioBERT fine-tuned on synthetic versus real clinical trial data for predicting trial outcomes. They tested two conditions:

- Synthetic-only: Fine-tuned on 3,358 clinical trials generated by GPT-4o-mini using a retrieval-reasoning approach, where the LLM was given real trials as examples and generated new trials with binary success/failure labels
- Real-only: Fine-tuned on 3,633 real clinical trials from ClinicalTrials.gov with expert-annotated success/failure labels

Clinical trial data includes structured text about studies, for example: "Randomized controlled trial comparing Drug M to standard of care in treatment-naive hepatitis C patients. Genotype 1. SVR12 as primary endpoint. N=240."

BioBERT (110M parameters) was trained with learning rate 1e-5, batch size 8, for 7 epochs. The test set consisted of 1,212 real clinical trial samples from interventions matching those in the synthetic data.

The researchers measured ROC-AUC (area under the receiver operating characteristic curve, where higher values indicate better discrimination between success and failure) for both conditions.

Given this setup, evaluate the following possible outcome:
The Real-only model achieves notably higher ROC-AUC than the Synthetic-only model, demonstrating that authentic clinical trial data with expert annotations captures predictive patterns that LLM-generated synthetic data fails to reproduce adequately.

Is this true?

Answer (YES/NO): YES